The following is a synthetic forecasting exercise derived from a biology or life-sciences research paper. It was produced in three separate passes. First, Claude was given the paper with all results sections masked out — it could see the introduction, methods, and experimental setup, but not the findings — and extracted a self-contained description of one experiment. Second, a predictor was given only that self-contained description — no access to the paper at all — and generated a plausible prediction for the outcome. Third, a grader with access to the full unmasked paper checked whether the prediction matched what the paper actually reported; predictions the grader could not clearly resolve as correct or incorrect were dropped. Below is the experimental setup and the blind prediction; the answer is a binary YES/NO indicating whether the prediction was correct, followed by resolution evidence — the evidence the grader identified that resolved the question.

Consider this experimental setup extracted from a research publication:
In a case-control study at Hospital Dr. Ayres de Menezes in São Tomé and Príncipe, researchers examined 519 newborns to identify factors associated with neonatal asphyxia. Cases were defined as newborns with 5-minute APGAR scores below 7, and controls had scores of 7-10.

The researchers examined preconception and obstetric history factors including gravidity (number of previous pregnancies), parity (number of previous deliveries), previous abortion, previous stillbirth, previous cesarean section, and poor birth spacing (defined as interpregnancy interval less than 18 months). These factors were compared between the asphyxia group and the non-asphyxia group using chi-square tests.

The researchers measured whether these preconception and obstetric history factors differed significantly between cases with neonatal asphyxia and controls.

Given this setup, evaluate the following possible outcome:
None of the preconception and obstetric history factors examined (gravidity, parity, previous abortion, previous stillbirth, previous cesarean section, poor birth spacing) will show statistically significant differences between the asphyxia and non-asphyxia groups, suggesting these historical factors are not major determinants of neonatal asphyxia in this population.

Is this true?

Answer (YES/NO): YES